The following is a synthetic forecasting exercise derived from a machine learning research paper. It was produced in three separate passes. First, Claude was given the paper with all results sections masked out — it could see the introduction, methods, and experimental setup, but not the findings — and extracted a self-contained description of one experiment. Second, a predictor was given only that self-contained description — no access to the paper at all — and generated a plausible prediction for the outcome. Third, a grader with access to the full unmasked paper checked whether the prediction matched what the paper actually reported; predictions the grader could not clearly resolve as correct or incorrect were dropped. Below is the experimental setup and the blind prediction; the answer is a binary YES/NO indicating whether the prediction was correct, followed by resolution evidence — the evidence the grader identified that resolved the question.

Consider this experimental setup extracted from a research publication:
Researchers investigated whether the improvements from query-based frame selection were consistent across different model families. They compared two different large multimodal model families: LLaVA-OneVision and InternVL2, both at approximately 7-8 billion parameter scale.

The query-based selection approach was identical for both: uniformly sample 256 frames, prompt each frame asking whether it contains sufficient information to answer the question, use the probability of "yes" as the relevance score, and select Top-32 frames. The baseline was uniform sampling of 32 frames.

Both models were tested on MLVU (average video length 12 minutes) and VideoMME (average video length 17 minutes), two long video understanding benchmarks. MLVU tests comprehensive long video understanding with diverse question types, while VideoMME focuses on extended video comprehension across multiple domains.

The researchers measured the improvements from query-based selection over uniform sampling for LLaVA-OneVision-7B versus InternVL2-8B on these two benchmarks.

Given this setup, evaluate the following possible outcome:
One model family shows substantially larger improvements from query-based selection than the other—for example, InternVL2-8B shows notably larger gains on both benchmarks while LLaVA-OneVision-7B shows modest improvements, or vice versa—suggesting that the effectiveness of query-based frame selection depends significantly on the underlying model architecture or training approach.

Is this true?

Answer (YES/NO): NO